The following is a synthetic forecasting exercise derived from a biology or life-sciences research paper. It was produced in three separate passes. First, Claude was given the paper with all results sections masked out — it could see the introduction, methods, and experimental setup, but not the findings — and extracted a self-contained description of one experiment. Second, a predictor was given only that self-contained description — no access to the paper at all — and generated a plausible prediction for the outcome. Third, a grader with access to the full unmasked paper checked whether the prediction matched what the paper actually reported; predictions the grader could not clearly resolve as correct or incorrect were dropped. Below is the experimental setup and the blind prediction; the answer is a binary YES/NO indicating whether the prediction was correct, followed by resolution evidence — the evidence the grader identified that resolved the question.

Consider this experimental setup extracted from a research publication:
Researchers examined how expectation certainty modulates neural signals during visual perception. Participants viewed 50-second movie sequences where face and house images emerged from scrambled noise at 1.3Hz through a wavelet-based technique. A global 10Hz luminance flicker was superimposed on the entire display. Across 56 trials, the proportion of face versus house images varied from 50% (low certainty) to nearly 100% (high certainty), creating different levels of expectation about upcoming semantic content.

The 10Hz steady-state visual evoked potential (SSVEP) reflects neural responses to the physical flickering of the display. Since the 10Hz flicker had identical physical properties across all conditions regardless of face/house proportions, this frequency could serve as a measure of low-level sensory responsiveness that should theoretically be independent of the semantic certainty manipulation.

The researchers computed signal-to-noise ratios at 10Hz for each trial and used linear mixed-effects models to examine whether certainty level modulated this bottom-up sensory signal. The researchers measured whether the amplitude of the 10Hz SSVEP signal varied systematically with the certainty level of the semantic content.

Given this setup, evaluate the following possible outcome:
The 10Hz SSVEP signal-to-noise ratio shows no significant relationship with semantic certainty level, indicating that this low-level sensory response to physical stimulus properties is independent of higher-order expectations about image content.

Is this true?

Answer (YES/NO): YES